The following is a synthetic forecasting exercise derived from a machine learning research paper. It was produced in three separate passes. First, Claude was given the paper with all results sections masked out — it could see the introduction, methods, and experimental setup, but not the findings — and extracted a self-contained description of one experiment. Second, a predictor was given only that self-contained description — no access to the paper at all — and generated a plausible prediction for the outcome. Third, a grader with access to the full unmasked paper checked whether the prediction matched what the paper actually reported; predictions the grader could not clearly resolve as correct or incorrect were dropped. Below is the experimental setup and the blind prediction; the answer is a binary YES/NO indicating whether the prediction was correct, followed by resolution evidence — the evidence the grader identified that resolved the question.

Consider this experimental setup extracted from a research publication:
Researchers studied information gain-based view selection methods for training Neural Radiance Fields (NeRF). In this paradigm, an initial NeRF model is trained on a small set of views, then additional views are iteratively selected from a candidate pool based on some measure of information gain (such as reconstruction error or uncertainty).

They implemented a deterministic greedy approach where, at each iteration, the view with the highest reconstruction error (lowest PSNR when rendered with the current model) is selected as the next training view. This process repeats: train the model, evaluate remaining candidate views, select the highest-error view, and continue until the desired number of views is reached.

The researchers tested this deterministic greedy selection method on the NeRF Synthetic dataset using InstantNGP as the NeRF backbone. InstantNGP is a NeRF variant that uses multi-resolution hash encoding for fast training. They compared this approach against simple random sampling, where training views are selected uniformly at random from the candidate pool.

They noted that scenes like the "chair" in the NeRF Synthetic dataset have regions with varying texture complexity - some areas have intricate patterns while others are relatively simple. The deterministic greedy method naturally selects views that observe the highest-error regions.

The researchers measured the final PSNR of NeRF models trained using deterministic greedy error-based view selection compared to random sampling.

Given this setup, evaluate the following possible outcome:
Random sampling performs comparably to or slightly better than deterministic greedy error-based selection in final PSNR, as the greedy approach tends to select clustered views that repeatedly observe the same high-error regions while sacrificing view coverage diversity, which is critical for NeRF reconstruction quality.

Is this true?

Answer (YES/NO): YES